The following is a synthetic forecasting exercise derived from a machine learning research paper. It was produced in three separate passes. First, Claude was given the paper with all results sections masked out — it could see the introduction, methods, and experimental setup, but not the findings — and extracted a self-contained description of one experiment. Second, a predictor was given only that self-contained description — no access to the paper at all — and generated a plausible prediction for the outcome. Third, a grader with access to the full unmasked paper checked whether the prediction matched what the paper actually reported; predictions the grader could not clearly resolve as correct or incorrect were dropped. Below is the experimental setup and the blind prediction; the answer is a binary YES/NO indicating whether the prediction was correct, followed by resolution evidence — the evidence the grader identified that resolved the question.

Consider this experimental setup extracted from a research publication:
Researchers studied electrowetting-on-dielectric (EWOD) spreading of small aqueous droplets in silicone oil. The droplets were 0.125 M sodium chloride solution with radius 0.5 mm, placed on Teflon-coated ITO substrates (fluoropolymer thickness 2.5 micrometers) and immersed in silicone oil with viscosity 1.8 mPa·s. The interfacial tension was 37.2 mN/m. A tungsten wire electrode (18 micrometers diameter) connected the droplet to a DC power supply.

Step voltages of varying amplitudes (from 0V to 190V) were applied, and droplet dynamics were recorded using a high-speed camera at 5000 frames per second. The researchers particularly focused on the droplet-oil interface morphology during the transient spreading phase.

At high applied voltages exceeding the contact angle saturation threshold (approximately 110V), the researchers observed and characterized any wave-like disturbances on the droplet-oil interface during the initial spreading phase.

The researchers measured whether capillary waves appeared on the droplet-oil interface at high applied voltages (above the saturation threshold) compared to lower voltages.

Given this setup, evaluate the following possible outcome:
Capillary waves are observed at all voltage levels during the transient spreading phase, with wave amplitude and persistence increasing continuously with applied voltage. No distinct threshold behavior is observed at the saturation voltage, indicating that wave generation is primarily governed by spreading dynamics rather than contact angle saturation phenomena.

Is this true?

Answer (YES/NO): NO